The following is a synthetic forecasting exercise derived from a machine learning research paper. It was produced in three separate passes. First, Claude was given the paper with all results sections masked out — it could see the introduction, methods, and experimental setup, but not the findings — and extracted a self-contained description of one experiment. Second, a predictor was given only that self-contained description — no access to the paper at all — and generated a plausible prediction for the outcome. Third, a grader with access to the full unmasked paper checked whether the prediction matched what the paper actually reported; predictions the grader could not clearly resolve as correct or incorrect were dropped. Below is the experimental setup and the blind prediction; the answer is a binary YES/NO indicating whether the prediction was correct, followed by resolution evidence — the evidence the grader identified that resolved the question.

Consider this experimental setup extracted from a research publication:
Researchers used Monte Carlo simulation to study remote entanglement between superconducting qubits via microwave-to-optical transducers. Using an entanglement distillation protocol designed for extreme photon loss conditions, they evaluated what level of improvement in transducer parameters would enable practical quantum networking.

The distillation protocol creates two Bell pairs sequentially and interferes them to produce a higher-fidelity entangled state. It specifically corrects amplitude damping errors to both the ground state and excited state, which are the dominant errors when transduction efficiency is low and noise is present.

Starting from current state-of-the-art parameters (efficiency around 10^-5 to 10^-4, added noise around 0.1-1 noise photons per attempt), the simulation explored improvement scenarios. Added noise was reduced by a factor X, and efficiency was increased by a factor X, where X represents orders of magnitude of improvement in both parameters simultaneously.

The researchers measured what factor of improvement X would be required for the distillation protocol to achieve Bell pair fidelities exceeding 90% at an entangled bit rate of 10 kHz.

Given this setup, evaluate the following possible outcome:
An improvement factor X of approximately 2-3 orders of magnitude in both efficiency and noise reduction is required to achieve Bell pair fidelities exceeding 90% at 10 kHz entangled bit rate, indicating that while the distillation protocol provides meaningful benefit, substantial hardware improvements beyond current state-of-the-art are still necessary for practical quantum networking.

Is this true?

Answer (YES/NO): YES